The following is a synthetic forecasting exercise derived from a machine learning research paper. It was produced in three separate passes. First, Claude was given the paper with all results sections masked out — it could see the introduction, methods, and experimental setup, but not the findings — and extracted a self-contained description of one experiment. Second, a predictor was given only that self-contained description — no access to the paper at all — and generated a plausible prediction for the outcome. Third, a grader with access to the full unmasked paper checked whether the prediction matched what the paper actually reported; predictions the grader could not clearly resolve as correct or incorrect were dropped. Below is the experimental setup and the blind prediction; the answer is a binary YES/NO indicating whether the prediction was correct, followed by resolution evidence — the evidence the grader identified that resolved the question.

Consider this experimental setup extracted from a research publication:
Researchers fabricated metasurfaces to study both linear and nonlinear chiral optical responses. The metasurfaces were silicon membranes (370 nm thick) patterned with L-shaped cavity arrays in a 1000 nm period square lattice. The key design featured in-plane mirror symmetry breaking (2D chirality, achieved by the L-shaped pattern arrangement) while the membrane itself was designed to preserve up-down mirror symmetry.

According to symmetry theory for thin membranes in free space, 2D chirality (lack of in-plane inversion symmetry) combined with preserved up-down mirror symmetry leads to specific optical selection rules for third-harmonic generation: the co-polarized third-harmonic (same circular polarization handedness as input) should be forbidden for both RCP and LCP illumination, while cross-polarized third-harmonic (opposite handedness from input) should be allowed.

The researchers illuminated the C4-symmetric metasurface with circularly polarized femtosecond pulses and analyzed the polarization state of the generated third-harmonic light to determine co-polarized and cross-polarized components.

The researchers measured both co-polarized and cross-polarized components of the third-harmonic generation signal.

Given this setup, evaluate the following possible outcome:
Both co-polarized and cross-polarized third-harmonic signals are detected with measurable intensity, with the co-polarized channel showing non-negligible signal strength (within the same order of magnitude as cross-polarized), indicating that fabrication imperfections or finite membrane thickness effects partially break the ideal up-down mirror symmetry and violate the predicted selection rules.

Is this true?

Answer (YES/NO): YES